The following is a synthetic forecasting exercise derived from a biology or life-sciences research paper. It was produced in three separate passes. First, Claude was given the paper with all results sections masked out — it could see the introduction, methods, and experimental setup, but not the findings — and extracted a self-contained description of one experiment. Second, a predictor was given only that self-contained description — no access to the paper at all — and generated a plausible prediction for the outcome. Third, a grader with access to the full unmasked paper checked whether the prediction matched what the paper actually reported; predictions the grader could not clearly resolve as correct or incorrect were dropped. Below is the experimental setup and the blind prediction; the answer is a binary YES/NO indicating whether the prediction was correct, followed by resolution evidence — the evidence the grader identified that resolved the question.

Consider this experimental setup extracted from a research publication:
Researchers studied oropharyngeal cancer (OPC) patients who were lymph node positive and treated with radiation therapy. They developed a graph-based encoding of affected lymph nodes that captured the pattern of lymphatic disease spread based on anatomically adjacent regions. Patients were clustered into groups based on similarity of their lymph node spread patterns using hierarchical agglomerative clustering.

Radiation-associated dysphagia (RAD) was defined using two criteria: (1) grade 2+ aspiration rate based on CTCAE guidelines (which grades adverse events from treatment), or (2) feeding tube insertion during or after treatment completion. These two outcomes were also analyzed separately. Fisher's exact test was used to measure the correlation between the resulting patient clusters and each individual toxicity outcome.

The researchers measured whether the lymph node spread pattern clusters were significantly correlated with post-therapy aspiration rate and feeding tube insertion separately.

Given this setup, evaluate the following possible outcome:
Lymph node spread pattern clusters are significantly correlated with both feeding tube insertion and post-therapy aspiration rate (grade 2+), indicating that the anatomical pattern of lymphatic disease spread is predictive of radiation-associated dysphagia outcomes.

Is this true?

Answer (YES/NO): YES